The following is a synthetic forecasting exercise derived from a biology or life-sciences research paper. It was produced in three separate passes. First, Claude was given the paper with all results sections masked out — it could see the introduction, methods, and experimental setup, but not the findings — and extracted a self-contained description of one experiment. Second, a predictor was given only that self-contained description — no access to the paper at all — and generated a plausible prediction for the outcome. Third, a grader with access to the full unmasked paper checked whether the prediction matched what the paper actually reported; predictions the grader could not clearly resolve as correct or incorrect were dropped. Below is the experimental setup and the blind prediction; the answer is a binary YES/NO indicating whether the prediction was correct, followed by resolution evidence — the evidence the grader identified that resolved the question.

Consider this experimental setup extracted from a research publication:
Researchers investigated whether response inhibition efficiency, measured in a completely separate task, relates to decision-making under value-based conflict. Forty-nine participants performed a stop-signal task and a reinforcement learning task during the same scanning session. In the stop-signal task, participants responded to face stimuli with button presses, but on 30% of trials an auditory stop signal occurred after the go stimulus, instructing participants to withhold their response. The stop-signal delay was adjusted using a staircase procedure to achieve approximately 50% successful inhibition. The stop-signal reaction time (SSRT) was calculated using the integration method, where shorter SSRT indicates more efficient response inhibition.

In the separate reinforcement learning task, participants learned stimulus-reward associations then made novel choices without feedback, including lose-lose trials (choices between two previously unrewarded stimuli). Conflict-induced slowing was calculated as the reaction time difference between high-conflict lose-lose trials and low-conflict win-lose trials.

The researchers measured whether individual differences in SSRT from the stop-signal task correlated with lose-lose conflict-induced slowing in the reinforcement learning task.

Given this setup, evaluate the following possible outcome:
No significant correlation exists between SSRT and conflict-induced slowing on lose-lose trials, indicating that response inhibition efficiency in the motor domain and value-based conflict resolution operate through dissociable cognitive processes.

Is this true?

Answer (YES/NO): NO